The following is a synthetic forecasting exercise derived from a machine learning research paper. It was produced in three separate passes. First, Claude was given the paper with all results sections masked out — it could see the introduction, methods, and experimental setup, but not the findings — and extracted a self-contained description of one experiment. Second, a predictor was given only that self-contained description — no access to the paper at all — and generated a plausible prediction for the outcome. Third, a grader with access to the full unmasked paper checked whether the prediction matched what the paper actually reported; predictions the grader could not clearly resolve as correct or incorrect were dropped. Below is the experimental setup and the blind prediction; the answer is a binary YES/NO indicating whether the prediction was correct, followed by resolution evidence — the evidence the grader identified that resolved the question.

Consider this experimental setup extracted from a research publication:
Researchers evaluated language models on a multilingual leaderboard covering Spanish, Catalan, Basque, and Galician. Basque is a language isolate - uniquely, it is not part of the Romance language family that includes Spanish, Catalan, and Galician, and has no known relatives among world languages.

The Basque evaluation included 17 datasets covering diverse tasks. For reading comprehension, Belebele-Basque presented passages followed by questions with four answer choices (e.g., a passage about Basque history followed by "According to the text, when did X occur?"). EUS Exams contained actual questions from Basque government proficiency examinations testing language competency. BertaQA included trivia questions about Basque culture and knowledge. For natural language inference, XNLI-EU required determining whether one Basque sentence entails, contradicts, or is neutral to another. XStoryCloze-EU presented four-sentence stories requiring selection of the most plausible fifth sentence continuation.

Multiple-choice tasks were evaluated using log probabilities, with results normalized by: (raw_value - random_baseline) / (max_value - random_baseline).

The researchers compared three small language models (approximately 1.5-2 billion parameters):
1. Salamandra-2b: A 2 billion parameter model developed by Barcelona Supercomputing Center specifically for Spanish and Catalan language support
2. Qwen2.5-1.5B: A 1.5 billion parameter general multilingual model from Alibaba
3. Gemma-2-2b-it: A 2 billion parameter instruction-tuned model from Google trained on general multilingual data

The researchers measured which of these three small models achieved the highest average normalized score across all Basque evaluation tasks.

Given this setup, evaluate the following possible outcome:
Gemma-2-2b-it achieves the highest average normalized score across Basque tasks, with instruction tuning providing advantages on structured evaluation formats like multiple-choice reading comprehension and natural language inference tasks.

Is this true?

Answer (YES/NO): YES